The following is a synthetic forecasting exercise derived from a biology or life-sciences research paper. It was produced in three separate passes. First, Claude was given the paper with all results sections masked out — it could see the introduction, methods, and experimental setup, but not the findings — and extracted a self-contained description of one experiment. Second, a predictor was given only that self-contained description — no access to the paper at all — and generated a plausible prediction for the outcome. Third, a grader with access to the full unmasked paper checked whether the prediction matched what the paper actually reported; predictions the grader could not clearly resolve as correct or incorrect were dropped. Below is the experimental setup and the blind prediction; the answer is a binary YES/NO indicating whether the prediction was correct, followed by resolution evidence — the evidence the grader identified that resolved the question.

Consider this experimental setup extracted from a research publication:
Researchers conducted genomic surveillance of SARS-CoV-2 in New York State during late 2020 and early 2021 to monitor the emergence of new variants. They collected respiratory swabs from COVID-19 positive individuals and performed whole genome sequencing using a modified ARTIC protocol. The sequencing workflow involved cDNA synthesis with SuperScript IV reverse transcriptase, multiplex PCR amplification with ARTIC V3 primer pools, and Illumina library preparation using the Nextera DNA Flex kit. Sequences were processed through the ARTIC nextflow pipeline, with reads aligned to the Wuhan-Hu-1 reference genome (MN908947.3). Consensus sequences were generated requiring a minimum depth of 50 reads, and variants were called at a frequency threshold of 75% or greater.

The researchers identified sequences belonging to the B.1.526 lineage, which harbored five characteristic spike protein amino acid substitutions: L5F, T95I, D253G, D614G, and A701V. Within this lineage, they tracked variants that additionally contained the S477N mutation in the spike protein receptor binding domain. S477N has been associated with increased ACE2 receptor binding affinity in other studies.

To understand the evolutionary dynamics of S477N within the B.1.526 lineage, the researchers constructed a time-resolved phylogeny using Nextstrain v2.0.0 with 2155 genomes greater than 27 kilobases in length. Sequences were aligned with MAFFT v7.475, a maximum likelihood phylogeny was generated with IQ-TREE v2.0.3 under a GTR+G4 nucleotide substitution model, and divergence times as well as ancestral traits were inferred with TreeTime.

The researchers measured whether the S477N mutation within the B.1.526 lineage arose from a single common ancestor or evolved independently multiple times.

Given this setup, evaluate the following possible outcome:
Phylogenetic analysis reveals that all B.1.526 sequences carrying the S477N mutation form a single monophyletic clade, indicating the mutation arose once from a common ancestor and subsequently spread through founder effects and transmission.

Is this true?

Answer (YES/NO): NO